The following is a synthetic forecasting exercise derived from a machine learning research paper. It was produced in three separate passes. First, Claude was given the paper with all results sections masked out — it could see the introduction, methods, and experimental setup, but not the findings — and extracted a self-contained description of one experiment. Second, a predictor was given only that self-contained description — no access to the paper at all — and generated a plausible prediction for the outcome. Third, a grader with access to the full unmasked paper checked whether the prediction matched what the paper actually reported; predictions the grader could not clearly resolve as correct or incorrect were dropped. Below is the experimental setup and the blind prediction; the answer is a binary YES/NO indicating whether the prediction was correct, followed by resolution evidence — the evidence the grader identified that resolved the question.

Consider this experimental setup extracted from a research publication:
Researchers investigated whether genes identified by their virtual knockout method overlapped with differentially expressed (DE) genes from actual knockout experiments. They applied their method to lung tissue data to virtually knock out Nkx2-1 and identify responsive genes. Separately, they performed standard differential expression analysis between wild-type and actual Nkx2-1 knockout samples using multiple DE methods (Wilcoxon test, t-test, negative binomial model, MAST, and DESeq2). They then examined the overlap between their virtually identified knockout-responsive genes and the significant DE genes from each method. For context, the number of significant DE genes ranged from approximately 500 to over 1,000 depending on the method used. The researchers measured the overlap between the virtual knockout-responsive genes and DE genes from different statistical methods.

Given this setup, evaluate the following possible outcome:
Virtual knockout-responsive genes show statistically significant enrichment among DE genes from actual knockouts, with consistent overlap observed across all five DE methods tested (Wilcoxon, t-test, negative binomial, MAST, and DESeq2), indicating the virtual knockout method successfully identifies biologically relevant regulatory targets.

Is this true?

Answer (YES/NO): YES